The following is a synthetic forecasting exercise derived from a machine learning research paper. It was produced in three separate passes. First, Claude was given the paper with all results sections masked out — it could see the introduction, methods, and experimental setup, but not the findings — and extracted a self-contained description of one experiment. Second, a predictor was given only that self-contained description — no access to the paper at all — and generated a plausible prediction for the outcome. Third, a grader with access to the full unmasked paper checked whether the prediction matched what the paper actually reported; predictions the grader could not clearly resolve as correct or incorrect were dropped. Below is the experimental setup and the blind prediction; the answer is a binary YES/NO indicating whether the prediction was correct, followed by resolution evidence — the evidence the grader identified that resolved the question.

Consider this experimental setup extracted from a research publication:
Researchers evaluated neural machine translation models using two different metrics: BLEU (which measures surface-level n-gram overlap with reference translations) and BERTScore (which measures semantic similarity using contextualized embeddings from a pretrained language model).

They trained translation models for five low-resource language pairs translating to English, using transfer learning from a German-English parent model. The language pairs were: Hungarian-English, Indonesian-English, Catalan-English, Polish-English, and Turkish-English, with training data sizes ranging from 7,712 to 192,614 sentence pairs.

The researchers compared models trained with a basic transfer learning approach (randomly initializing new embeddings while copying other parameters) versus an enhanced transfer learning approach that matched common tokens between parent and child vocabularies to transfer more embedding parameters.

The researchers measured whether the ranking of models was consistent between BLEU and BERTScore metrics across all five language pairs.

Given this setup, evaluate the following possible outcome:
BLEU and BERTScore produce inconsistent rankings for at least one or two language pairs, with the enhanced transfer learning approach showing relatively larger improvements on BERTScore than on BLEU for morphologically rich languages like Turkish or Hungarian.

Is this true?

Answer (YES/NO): NO